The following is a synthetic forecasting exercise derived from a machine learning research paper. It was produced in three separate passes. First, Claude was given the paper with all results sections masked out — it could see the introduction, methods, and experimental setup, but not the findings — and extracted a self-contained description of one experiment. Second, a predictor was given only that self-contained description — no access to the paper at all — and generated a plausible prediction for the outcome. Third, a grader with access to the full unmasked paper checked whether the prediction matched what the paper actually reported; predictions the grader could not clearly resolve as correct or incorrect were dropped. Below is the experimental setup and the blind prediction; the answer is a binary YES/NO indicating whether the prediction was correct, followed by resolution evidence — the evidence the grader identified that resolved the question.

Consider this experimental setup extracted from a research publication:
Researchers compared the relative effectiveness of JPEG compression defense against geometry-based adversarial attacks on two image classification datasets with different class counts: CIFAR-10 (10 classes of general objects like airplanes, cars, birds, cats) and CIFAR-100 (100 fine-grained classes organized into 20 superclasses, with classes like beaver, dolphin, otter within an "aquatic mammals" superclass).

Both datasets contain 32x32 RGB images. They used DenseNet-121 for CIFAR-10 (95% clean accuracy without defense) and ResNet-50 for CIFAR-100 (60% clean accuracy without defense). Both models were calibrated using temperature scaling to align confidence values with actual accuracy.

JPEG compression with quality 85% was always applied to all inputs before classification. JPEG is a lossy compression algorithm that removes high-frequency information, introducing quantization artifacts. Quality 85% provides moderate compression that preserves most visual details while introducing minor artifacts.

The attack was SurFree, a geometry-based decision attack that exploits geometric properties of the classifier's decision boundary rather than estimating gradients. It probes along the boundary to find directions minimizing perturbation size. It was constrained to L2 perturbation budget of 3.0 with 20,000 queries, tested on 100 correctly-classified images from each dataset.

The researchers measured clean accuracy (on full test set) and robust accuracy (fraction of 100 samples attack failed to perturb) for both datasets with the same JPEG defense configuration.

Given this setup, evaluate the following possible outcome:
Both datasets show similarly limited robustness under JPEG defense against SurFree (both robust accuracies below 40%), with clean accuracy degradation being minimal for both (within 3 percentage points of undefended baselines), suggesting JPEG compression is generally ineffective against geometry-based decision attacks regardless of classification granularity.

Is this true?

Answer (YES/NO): NO